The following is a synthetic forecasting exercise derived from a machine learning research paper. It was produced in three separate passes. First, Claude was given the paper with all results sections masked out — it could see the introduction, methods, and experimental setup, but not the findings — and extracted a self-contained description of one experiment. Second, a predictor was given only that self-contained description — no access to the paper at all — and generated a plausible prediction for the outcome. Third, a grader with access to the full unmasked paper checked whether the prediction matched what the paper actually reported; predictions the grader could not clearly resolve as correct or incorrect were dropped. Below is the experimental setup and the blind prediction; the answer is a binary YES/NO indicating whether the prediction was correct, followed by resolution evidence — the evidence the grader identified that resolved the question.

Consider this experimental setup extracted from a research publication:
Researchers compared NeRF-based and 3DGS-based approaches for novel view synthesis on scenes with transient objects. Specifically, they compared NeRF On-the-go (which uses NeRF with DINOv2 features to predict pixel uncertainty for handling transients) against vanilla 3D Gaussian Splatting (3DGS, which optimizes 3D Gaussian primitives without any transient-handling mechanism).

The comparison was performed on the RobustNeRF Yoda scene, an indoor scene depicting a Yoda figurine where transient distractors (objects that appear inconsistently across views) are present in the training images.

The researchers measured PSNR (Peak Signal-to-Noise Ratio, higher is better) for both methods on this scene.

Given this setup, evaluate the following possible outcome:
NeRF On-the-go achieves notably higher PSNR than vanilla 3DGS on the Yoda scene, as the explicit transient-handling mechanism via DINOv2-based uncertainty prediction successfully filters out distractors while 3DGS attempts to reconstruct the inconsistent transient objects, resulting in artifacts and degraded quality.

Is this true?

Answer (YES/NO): YES